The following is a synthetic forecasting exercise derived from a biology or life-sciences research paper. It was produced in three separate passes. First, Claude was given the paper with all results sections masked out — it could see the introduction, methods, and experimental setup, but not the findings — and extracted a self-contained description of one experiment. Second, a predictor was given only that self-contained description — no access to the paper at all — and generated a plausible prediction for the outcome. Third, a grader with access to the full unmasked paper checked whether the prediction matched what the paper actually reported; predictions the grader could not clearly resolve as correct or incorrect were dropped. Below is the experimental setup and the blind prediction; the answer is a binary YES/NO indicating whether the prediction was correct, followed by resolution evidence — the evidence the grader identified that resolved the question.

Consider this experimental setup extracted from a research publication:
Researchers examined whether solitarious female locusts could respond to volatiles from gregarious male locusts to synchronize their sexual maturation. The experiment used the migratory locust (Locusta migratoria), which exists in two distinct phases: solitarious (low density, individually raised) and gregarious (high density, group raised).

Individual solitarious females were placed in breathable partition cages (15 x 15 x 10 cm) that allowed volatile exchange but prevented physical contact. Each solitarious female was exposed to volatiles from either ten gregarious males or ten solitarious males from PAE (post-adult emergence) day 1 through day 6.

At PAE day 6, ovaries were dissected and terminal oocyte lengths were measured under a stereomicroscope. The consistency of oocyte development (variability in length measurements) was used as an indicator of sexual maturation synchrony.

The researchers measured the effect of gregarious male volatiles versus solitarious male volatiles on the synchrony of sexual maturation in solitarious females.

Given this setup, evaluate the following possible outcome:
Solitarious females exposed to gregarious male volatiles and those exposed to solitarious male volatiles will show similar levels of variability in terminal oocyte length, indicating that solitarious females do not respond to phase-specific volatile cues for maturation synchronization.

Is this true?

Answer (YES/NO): NO